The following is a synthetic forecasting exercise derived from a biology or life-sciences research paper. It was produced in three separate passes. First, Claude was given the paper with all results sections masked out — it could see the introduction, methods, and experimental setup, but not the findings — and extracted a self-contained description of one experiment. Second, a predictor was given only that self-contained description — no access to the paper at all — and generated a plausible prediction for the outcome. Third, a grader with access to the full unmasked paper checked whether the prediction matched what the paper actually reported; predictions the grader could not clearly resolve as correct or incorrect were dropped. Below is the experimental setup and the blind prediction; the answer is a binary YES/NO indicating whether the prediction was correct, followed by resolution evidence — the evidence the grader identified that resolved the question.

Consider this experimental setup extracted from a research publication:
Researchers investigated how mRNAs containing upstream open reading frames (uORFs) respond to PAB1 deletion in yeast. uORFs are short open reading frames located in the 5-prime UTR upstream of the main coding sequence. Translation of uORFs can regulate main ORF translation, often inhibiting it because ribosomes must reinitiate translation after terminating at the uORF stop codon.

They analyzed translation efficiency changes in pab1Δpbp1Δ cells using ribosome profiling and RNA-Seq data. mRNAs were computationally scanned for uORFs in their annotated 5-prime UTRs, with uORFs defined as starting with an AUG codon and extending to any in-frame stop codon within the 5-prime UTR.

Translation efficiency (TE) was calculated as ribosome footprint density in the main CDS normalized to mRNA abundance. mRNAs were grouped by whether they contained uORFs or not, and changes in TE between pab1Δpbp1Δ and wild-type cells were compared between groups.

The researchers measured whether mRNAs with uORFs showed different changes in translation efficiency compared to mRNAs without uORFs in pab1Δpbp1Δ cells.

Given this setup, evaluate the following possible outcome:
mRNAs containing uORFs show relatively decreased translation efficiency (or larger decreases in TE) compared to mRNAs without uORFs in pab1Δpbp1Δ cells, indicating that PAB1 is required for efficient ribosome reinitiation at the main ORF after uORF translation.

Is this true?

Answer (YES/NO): NO